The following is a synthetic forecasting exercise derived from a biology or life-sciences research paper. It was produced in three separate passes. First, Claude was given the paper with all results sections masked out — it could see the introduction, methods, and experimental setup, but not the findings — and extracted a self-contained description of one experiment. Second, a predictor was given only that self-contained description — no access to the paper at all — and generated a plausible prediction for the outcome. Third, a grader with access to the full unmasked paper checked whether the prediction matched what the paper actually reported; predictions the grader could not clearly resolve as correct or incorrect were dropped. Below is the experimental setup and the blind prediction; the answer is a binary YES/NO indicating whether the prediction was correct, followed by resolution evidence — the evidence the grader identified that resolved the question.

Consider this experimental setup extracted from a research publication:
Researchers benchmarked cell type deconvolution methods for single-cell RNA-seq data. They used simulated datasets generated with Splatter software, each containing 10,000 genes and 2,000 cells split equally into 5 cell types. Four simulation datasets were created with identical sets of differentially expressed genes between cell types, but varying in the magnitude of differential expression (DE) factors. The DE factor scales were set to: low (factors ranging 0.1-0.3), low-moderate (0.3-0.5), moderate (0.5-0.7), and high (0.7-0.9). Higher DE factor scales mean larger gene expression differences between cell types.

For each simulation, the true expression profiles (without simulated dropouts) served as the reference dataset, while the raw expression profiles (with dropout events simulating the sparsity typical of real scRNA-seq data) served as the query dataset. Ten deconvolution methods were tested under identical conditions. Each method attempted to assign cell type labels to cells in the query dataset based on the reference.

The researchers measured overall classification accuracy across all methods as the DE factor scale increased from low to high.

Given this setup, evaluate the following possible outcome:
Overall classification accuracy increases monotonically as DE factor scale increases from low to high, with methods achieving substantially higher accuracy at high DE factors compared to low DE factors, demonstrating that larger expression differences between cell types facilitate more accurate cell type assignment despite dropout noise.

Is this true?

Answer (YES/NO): NO